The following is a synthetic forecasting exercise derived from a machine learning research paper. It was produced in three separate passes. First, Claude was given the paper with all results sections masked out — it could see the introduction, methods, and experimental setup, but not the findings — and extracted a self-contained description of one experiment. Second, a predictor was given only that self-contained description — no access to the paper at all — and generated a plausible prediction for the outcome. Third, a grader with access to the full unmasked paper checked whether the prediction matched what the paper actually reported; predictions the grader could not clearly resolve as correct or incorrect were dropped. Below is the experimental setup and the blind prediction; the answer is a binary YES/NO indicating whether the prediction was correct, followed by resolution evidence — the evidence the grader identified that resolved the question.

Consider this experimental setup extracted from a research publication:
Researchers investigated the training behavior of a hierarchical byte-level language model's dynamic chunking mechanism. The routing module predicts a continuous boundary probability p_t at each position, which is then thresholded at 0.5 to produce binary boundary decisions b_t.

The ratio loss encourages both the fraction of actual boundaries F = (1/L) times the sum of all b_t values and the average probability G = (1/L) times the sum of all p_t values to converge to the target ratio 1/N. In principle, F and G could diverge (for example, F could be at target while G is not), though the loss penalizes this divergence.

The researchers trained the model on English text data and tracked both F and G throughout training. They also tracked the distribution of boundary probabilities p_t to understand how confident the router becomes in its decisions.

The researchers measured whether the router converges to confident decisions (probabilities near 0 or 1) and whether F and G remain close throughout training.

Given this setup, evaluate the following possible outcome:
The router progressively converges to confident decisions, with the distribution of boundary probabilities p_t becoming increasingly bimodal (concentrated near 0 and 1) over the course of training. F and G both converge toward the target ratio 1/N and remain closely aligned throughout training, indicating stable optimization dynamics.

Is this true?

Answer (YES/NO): NO